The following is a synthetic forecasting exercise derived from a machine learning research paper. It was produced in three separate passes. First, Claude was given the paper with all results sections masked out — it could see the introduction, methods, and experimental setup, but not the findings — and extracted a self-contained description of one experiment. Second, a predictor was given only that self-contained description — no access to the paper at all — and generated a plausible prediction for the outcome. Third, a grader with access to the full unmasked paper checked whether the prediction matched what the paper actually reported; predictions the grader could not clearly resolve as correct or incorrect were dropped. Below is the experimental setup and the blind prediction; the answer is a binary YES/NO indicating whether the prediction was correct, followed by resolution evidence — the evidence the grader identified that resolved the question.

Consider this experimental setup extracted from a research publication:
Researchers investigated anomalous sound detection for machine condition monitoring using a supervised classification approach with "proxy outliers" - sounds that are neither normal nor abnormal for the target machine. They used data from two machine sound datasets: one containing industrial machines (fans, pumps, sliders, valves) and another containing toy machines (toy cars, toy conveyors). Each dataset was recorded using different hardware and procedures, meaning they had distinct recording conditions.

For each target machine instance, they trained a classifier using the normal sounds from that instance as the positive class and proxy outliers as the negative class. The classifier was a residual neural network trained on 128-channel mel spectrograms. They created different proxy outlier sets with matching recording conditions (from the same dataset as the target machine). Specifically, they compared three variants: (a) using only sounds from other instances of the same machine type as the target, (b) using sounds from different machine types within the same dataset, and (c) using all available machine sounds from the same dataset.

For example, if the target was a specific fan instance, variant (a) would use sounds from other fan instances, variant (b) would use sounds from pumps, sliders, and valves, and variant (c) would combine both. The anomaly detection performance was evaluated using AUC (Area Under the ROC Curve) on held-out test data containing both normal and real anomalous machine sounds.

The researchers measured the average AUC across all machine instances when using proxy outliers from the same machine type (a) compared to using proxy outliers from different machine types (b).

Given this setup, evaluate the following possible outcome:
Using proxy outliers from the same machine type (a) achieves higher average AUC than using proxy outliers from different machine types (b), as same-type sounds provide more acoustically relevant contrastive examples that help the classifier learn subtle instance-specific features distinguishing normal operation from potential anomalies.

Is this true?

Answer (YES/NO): YES